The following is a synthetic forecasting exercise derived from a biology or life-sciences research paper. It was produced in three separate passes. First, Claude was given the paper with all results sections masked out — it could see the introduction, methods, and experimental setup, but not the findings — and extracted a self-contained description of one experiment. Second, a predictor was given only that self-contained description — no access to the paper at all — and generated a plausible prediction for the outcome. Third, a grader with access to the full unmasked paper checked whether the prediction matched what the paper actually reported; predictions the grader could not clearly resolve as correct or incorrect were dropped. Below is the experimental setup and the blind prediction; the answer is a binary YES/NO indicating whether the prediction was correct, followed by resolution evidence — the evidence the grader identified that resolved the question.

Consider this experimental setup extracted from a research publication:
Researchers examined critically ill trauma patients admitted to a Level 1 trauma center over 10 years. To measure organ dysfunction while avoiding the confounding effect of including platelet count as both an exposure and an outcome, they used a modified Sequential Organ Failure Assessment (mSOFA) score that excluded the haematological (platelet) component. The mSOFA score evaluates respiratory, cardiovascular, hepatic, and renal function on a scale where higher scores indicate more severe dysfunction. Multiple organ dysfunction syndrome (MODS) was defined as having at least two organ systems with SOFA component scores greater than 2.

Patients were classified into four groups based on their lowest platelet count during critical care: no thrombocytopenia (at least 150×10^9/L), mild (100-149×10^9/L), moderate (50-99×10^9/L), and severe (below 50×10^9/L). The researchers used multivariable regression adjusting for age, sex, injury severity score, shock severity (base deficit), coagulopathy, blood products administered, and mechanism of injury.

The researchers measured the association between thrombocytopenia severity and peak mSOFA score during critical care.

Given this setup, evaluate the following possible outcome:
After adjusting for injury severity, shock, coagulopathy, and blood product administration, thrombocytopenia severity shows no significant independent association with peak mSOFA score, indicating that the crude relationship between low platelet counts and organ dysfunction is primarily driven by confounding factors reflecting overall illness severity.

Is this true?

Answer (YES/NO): NO